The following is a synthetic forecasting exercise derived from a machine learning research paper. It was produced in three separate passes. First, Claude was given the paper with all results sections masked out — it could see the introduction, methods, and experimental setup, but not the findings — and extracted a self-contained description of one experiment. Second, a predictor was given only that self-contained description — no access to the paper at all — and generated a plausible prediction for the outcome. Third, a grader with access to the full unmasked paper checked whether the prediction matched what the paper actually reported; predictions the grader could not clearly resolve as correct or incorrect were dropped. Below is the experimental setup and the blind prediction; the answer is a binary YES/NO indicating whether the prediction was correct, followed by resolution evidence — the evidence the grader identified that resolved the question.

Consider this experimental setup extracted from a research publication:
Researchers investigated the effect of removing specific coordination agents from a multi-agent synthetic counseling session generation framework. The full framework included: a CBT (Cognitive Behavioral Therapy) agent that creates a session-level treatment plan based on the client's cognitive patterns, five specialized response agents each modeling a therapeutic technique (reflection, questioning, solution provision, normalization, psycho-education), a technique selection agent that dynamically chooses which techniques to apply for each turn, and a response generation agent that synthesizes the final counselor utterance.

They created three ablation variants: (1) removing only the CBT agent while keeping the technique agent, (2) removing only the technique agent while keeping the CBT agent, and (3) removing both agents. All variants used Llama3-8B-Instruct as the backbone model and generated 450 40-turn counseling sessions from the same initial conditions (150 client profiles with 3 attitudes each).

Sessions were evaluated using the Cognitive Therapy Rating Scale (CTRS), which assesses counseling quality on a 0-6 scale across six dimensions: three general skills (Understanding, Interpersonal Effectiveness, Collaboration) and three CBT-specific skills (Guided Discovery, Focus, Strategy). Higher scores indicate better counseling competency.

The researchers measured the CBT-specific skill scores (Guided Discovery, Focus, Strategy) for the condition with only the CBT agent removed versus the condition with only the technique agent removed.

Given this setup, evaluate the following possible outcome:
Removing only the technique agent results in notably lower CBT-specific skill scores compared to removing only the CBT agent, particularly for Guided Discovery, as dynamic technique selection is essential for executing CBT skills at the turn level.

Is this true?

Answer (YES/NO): NO